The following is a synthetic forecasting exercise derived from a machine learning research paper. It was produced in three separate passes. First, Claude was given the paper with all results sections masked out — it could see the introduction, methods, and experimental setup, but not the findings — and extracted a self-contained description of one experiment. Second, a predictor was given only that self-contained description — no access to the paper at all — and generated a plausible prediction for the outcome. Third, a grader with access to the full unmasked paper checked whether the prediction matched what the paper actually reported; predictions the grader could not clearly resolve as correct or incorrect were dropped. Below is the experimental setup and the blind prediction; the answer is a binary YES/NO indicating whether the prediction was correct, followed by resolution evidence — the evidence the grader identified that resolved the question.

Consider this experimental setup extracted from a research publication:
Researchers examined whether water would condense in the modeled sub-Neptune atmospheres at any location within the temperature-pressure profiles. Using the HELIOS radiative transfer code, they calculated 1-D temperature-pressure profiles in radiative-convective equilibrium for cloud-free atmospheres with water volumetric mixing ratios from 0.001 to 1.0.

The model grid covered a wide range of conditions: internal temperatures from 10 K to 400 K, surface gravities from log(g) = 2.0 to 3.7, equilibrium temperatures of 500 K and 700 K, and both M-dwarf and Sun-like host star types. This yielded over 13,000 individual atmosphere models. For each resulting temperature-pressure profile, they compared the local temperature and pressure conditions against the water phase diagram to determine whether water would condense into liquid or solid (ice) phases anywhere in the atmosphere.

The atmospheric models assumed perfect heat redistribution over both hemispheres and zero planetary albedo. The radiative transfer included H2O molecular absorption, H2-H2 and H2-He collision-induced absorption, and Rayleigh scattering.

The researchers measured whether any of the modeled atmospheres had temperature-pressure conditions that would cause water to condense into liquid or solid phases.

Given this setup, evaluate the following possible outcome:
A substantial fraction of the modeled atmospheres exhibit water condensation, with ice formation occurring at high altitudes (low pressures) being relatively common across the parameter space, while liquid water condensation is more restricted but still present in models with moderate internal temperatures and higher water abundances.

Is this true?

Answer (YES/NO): NO